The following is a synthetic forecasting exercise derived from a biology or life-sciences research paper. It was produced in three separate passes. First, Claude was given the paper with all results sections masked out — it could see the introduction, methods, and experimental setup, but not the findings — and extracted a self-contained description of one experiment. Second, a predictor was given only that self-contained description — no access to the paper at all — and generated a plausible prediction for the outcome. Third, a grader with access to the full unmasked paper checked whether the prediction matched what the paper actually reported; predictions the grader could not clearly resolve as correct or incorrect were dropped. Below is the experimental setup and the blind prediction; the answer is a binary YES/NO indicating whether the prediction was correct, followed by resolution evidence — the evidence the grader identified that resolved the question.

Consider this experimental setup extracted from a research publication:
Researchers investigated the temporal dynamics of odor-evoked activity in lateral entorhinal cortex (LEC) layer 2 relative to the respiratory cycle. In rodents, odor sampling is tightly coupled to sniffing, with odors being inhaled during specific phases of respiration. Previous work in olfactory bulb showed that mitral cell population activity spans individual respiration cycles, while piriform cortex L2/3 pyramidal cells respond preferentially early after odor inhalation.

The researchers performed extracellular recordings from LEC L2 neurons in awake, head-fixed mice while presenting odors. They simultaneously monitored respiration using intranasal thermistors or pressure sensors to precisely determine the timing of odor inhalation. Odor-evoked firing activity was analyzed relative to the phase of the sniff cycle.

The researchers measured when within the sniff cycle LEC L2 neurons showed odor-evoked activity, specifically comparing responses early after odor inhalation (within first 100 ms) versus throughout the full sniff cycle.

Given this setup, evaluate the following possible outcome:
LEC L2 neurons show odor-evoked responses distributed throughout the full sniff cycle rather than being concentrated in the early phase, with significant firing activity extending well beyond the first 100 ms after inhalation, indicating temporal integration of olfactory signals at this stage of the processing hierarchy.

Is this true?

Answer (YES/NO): NO